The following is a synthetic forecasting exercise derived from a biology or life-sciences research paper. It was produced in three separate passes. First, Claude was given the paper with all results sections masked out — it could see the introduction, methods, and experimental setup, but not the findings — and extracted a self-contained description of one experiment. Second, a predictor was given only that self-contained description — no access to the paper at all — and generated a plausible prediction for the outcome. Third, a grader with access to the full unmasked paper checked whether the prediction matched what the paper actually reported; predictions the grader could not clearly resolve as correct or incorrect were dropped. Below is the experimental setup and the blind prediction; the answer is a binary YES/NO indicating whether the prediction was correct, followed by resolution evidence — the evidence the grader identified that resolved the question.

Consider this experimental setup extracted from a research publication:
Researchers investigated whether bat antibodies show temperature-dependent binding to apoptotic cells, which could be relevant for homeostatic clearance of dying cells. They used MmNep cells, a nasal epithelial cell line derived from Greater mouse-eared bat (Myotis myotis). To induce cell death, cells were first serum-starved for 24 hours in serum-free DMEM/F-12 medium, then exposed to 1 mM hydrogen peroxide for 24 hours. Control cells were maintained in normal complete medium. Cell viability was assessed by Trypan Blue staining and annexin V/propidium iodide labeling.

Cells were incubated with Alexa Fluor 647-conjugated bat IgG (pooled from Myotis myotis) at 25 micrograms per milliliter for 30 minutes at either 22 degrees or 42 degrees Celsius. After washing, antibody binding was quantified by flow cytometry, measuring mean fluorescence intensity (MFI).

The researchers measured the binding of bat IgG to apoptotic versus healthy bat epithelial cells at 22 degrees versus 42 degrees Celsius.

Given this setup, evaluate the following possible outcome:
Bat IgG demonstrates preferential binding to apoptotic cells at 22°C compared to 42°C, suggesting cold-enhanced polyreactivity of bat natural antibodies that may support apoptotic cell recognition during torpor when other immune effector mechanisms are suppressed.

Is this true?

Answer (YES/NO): NO